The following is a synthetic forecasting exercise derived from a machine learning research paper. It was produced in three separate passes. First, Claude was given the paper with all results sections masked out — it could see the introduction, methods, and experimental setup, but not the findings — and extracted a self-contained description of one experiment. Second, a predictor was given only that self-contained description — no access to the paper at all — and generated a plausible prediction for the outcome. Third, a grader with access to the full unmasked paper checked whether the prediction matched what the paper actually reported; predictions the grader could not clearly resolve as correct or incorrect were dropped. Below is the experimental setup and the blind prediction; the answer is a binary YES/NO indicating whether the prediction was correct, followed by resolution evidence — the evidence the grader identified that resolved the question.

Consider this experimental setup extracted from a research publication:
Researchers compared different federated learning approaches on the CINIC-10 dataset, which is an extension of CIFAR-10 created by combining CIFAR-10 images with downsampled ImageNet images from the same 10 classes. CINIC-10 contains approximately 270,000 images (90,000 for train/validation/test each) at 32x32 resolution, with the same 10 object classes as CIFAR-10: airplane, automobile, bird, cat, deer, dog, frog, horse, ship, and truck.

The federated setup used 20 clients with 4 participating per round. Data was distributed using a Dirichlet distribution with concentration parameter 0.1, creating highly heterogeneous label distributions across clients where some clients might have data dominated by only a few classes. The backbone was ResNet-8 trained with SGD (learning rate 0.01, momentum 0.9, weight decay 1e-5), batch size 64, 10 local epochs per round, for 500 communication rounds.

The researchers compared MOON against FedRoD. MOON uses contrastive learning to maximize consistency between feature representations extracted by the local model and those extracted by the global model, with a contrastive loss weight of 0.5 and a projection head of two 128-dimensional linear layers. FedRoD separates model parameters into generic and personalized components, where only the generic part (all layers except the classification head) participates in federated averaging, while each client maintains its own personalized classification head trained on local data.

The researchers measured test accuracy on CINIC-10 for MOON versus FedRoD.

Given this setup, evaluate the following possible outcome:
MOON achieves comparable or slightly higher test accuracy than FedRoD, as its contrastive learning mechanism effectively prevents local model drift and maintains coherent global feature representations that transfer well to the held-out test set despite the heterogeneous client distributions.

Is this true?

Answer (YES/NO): NO